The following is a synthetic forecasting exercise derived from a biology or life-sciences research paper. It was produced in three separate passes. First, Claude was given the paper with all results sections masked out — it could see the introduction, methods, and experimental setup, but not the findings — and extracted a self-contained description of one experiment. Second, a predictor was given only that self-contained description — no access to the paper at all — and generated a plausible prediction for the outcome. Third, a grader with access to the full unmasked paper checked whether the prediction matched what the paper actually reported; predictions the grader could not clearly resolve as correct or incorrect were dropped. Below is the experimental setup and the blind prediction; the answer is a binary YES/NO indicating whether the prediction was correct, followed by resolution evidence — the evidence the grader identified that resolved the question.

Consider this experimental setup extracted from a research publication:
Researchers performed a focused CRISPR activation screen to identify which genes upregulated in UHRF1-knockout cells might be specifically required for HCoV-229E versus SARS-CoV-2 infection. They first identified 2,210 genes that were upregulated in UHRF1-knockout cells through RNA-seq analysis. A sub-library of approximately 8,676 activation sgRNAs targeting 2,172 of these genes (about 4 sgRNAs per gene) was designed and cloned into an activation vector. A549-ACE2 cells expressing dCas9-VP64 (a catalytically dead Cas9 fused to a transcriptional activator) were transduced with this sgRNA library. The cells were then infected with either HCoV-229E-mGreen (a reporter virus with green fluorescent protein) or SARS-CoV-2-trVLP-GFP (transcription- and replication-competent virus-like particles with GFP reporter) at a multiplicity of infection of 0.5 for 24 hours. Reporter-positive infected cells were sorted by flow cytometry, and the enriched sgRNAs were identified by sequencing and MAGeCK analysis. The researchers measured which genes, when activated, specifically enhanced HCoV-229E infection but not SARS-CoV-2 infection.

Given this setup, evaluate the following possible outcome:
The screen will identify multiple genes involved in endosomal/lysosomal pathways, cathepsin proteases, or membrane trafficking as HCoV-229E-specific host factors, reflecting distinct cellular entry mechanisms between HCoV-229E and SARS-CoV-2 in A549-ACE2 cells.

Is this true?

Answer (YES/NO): NO